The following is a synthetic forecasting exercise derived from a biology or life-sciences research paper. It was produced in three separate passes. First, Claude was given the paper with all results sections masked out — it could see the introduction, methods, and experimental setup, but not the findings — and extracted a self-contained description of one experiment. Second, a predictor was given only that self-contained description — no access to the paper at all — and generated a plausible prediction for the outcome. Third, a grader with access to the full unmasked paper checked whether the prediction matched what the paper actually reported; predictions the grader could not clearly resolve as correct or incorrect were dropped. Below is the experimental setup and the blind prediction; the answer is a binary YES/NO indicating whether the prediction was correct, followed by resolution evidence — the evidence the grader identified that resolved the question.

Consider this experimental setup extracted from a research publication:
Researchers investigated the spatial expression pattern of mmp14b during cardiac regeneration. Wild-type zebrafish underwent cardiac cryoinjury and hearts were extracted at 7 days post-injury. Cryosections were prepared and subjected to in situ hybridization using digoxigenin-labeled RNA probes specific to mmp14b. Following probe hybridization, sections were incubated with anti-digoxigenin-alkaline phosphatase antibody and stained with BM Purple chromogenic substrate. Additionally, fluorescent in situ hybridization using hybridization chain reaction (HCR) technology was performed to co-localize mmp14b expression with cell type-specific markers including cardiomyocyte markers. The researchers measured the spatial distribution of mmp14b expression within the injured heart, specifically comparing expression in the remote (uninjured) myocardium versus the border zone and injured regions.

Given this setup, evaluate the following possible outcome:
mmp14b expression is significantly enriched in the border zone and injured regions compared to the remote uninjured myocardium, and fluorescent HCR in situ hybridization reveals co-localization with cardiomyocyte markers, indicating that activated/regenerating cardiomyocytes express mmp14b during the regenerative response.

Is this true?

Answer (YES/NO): YES